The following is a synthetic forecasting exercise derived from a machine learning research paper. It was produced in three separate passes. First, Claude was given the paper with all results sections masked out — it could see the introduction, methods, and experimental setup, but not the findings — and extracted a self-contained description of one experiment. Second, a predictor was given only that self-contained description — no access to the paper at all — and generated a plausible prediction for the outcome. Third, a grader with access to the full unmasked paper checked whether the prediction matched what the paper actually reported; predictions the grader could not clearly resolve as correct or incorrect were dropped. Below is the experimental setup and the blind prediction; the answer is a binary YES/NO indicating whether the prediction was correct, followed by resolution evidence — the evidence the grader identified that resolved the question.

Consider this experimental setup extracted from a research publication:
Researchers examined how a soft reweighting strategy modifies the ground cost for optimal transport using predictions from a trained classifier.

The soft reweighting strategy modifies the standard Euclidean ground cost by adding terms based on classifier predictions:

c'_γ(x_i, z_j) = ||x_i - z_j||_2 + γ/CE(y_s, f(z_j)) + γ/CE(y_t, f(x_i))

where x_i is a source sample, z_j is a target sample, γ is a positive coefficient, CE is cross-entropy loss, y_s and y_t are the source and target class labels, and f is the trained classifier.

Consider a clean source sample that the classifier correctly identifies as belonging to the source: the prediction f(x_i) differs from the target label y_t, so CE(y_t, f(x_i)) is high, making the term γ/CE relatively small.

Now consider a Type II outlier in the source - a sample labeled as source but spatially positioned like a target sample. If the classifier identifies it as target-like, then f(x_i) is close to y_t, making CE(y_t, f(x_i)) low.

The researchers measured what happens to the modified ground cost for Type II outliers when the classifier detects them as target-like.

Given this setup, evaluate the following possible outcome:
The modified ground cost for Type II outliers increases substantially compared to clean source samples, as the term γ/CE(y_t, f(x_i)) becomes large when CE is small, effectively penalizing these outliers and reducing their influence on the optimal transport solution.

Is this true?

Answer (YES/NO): YES